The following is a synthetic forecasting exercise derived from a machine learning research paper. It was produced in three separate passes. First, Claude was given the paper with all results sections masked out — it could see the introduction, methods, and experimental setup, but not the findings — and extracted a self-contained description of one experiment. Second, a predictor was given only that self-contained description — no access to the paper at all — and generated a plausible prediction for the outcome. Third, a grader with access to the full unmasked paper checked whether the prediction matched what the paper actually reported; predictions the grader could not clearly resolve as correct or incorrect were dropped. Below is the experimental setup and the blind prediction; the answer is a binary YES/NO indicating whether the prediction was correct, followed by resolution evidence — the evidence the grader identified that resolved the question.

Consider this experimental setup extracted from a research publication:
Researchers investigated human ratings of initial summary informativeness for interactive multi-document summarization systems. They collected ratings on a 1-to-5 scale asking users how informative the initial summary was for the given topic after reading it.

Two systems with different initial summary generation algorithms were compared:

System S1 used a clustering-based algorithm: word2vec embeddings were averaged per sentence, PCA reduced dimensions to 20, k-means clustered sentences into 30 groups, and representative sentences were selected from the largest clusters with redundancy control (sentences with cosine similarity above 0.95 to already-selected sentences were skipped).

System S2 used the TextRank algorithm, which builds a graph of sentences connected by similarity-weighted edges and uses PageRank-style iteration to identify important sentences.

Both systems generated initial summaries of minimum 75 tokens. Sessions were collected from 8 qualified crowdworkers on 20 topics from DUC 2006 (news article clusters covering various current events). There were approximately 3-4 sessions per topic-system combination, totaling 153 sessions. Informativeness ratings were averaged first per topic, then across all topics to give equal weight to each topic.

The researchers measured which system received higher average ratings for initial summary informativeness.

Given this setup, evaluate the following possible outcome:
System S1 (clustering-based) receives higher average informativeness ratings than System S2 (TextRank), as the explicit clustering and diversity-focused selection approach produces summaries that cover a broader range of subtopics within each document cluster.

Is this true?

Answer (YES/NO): YES